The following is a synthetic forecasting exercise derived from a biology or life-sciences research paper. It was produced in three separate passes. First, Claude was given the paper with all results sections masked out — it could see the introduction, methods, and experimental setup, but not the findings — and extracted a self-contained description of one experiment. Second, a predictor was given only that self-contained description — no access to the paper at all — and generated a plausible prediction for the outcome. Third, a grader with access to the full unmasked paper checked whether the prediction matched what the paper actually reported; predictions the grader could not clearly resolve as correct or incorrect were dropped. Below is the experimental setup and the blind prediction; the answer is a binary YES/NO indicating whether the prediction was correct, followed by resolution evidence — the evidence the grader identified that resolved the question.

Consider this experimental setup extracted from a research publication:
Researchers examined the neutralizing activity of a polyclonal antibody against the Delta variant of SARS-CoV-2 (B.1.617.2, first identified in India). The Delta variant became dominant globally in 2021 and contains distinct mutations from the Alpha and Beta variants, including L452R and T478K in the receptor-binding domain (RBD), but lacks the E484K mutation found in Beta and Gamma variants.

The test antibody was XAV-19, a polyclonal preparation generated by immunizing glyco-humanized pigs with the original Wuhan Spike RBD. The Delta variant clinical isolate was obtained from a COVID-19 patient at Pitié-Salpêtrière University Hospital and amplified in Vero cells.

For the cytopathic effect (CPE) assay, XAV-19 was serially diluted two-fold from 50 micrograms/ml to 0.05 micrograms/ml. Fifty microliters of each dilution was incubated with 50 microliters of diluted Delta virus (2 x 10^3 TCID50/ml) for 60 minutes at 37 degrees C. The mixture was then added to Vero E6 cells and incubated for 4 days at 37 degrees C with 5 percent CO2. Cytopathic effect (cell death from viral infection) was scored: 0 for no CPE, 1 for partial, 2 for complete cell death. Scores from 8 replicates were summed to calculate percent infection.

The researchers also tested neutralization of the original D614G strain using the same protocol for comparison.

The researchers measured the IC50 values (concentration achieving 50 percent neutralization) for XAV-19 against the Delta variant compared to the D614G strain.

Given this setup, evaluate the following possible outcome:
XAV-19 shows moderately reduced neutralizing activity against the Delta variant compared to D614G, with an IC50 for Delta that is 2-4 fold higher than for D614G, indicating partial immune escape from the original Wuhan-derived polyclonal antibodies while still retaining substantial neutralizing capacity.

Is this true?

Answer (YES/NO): NO